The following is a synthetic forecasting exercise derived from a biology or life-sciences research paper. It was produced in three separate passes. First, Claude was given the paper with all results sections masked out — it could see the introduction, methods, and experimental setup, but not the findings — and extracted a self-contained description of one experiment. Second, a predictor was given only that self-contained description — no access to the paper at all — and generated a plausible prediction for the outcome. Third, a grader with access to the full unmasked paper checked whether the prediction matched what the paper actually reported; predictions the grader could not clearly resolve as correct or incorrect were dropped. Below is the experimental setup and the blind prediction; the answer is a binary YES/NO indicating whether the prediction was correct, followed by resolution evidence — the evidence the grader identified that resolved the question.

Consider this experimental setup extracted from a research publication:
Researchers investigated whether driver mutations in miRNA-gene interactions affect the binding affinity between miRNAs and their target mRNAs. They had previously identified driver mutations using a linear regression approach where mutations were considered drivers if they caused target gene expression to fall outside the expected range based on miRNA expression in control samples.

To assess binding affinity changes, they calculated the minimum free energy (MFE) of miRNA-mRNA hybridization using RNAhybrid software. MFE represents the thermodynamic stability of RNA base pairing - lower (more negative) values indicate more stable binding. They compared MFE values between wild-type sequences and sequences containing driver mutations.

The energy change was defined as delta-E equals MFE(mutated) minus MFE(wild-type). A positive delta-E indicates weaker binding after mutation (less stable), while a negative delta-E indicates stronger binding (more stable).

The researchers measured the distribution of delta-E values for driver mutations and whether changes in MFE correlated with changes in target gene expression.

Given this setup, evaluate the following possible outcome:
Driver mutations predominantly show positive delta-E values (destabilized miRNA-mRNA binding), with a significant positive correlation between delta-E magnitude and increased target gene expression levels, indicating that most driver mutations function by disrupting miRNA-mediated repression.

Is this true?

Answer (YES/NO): NO